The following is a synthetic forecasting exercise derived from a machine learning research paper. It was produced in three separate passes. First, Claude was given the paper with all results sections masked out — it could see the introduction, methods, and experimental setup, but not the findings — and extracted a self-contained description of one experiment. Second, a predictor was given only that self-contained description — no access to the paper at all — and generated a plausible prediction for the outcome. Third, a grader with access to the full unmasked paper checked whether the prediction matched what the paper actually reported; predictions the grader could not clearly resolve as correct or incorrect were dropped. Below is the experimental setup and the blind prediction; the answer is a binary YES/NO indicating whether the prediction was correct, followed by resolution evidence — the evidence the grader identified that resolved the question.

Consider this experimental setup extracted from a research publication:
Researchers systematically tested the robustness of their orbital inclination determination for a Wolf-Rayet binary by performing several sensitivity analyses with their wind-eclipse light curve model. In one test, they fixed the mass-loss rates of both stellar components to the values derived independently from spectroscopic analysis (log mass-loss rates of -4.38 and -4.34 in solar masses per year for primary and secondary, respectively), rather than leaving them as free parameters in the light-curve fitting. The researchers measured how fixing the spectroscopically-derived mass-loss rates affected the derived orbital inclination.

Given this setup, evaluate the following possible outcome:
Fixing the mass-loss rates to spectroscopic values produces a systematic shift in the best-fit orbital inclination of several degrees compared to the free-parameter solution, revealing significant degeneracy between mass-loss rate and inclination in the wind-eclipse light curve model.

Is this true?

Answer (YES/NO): NO